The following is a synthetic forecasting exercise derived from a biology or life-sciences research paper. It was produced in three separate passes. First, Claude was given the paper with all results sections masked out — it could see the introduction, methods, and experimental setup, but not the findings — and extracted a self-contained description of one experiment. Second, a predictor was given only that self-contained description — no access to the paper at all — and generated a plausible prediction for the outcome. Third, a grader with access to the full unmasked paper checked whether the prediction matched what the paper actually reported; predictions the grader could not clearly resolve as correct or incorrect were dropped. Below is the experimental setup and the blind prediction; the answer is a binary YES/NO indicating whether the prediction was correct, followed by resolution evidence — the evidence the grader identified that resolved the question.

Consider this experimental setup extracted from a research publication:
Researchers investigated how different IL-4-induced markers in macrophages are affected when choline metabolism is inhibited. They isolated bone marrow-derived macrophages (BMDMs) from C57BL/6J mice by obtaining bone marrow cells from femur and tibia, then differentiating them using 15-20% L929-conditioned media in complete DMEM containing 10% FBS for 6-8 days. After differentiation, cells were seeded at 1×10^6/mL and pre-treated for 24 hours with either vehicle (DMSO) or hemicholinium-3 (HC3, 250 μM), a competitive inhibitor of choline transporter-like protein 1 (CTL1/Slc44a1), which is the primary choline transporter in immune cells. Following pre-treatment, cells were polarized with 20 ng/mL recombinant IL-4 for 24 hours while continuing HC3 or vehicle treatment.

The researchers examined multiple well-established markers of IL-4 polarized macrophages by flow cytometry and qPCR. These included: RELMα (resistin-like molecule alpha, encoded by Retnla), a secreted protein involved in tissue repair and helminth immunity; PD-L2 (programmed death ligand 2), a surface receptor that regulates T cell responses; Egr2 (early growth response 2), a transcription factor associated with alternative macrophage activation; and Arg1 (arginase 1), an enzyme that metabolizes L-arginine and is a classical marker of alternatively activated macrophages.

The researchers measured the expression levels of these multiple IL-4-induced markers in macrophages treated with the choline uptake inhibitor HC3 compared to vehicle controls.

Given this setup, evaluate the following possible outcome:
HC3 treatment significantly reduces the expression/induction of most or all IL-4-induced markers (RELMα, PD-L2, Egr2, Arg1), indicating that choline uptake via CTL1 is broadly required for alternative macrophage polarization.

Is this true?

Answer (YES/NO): NO